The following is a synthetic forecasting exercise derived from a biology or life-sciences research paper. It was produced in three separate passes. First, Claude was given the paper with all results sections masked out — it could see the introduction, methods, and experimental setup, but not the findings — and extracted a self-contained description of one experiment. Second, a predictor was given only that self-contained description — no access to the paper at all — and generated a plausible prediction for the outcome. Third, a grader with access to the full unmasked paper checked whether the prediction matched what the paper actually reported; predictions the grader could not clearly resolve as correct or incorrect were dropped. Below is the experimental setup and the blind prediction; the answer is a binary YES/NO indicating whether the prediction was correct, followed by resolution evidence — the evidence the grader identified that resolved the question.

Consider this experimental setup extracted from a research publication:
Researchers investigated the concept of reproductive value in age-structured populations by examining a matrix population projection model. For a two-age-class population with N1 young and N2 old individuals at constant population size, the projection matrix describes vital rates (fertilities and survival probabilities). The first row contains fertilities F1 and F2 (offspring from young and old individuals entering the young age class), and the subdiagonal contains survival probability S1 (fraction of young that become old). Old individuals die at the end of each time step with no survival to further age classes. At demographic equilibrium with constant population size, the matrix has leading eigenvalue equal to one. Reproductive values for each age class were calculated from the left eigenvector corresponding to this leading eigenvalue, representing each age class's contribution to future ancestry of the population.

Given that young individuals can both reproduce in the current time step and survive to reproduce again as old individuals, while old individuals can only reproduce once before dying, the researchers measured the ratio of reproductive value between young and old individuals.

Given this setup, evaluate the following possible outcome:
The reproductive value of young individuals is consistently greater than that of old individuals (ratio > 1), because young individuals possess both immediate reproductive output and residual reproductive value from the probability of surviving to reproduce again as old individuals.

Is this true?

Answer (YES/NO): NO